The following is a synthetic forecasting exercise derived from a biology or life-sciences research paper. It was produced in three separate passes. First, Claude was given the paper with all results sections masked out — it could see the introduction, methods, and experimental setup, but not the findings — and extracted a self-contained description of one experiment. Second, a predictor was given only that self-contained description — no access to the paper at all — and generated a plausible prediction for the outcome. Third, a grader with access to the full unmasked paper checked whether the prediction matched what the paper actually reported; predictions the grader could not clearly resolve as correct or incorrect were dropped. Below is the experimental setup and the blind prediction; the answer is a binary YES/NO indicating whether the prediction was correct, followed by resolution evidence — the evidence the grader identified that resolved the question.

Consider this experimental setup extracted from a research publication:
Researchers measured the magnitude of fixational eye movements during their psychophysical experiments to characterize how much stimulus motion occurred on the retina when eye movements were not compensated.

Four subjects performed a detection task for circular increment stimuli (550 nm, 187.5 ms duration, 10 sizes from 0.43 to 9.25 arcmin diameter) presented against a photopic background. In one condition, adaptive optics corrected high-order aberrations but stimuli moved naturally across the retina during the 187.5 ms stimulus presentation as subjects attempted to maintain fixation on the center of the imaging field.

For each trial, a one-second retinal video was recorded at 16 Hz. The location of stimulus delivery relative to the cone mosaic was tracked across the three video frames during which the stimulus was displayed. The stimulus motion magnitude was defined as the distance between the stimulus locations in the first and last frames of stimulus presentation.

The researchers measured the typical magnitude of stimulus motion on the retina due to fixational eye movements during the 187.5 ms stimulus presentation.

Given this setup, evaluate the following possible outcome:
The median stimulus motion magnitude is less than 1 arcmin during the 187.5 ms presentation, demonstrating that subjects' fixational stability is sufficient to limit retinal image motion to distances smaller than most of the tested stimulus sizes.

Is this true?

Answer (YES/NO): NO